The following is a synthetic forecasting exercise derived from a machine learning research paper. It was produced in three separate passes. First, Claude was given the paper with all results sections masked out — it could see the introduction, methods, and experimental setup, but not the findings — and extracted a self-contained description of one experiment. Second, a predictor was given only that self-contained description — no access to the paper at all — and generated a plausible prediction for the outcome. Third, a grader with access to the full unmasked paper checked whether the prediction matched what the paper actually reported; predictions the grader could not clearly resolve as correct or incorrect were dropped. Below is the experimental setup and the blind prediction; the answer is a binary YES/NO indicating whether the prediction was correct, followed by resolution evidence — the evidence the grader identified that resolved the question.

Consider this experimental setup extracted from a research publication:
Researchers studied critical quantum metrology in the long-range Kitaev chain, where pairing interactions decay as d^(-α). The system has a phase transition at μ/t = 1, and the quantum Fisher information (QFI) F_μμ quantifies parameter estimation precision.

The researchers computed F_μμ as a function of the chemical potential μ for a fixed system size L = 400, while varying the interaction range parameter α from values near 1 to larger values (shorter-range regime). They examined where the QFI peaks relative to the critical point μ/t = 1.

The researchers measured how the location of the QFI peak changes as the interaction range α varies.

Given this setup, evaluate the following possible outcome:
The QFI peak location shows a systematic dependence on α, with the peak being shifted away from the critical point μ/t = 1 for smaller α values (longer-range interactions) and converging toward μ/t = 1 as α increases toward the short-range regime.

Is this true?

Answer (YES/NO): NO